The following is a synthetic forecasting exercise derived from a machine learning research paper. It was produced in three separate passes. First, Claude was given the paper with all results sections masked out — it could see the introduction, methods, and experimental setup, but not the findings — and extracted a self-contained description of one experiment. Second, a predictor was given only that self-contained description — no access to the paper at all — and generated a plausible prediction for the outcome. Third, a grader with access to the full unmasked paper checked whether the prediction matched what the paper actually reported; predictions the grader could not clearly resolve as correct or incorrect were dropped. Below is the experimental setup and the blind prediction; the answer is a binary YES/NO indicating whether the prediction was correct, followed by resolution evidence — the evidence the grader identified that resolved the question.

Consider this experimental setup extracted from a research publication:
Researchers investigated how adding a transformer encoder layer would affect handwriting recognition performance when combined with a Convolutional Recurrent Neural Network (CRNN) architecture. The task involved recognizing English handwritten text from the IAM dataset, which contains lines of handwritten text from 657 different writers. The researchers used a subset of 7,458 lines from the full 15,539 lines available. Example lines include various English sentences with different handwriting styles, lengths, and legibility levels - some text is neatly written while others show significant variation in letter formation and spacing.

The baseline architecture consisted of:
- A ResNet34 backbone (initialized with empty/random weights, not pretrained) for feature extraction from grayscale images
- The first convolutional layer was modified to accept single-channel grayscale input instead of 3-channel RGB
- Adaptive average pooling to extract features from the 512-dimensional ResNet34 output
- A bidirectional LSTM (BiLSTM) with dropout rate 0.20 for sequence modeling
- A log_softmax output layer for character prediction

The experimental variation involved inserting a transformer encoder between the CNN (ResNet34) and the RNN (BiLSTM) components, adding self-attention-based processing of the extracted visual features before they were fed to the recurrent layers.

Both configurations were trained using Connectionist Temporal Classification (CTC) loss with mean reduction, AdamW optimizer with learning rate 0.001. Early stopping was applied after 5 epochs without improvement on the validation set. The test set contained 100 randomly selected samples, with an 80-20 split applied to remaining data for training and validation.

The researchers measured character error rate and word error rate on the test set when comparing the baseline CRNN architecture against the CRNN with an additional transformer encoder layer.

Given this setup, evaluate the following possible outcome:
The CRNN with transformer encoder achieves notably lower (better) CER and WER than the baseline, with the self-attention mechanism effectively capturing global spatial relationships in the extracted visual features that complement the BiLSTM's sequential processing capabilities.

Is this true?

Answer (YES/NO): NO